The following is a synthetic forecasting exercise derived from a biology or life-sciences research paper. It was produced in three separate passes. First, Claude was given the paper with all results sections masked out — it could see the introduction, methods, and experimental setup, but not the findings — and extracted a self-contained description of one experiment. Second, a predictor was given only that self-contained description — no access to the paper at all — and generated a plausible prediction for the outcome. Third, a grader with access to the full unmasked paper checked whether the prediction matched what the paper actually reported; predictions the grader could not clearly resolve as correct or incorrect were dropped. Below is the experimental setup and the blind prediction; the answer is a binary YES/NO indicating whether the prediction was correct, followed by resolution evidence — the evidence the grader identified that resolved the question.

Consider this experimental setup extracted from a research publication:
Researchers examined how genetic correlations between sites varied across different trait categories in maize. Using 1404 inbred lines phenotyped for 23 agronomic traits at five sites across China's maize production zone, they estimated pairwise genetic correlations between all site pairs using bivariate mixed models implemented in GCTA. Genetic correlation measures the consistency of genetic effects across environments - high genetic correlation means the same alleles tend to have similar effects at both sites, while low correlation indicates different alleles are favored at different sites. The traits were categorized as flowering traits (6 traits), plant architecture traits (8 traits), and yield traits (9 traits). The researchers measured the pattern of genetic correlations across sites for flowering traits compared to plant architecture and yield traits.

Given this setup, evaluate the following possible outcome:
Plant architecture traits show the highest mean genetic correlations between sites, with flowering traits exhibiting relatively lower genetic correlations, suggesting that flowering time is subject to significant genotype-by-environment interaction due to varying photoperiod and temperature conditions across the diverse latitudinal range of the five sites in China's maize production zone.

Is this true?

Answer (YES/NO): NO